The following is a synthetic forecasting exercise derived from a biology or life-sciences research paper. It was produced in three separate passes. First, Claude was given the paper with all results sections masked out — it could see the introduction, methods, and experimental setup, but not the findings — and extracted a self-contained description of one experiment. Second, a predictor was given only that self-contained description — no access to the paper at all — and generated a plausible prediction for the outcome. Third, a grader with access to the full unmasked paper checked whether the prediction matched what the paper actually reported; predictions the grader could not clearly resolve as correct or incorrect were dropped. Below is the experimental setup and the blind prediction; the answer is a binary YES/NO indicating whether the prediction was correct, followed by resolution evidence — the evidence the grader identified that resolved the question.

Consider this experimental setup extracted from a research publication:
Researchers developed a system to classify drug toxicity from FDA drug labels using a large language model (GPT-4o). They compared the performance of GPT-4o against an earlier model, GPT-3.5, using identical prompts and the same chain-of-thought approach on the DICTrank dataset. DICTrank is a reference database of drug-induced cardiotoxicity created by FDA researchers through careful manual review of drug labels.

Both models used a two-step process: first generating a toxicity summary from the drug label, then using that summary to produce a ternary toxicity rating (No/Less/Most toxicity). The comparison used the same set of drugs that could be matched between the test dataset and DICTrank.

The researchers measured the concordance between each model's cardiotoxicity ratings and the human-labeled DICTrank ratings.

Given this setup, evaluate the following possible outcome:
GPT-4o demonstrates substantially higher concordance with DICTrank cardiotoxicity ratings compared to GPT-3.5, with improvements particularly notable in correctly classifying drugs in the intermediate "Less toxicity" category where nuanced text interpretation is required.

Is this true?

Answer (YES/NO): NO